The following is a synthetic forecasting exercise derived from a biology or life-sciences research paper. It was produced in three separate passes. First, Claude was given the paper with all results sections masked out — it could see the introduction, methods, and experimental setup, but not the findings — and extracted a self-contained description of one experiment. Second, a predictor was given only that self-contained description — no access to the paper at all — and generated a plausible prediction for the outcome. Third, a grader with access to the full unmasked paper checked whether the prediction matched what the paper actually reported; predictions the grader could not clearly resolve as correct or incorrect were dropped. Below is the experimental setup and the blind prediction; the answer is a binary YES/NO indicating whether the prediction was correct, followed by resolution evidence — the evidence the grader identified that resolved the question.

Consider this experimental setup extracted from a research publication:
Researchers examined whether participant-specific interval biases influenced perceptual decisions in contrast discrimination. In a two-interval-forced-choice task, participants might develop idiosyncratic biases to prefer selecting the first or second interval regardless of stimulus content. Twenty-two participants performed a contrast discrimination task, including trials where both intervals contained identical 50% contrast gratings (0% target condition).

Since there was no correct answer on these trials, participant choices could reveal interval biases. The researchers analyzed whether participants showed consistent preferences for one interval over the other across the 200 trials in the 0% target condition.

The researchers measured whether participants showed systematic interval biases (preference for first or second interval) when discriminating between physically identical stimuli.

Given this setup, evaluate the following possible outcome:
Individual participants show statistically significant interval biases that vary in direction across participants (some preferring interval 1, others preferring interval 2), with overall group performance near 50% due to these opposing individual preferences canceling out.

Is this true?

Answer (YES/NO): NO